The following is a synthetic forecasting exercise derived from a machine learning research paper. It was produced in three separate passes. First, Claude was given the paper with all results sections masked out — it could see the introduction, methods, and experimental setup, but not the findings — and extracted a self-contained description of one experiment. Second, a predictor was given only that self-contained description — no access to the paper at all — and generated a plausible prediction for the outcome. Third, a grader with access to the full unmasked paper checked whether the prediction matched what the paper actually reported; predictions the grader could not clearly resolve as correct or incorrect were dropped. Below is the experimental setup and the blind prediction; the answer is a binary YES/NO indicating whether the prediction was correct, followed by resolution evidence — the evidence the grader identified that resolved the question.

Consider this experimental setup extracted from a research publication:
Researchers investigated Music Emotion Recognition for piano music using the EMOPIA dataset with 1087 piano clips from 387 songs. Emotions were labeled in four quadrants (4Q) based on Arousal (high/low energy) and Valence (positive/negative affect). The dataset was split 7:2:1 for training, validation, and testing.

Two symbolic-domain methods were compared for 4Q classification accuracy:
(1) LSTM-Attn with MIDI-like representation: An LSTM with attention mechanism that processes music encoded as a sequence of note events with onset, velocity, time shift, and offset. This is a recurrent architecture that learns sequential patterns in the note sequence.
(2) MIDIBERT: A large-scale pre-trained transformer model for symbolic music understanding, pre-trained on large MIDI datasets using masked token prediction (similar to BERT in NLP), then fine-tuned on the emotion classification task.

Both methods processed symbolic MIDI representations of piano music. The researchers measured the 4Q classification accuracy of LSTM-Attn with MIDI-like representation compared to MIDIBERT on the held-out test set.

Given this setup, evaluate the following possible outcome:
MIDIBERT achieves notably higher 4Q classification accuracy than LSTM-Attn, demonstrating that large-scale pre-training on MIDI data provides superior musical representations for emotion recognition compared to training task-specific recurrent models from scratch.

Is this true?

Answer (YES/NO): NO